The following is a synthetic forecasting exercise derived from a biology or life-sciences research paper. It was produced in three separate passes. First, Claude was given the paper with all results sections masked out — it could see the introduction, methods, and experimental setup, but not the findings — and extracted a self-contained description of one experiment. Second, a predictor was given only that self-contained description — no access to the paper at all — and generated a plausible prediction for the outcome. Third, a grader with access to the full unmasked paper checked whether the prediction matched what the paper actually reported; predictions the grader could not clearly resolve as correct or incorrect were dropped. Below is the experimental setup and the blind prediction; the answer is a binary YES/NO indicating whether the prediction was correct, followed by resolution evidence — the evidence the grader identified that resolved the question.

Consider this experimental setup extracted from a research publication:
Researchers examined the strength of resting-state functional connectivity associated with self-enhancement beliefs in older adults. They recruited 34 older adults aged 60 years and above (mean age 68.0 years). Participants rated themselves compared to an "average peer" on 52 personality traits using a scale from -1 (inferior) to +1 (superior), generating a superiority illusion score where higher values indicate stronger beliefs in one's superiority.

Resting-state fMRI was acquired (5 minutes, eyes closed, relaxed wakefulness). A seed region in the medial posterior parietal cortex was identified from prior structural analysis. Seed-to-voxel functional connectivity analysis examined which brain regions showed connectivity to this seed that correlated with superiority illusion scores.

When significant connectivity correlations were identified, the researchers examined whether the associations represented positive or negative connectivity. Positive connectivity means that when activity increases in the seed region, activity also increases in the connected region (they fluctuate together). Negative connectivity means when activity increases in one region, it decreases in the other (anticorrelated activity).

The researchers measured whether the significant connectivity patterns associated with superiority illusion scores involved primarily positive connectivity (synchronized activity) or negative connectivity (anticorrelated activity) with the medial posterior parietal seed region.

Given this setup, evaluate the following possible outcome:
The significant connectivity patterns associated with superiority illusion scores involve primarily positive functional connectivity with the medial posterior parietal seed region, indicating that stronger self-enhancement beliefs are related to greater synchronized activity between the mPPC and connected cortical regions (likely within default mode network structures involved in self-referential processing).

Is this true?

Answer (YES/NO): NO